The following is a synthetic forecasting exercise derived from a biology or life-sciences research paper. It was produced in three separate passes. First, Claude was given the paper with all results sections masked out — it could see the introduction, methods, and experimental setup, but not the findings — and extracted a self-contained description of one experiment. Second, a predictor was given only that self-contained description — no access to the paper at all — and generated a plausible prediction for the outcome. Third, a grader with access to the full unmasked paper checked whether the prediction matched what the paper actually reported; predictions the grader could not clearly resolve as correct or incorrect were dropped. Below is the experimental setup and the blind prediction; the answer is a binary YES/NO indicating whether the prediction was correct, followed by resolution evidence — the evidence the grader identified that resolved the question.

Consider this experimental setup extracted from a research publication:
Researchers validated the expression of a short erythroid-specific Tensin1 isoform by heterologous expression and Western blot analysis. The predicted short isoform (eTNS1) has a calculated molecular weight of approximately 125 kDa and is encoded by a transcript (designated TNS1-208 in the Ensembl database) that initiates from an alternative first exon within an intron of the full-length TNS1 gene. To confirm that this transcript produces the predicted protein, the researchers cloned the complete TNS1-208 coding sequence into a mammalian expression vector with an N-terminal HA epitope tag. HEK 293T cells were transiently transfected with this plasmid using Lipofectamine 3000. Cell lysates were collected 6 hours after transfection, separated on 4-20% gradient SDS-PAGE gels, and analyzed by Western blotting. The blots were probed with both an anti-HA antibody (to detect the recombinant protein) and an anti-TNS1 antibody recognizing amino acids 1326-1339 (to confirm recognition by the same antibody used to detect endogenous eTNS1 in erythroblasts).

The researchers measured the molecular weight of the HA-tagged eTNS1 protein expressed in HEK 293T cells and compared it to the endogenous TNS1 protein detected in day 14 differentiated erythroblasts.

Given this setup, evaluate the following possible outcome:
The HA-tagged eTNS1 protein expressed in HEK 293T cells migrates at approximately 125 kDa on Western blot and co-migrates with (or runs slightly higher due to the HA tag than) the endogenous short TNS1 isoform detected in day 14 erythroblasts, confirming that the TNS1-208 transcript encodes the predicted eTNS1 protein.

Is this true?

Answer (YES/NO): YES